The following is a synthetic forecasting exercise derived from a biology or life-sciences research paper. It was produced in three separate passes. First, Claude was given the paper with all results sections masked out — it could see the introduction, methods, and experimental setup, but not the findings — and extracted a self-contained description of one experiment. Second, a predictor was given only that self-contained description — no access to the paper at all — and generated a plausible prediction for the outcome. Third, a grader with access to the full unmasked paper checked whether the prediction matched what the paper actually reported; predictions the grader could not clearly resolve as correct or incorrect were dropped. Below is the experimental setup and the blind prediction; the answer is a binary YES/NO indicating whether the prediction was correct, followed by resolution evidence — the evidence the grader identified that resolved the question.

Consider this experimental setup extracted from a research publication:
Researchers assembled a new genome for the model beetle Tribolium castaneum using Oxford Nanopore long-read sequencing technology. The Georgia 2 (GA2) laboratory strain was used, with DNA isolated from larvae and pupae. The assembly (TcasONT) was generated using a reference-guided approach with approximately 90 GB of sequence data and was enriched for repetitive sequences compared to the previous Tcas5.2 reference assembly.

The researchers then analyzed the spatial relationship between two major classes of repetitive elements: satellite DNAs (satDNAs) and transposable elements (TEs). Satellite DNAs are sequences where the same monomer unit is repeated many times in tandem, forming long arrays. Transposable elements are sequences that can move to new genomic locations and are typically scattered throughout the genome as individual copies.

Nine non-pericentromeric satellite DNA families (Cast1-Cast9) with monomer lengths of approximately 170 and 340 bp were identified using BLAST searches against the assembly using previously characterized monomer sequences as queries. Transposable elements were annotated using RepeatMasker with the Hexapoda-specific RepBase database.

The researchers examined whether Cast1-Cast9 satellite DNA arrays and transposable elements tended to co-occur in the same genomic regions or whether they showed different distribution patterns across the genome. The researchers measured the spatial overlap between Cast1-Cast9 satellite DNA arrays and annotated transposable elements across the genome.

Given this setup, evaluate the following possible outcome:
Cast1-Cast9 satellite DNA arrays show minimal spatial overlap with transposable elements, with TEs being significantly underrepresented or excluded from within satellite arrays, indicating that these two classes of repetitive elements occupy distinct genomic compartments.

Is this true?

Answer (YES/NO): YES